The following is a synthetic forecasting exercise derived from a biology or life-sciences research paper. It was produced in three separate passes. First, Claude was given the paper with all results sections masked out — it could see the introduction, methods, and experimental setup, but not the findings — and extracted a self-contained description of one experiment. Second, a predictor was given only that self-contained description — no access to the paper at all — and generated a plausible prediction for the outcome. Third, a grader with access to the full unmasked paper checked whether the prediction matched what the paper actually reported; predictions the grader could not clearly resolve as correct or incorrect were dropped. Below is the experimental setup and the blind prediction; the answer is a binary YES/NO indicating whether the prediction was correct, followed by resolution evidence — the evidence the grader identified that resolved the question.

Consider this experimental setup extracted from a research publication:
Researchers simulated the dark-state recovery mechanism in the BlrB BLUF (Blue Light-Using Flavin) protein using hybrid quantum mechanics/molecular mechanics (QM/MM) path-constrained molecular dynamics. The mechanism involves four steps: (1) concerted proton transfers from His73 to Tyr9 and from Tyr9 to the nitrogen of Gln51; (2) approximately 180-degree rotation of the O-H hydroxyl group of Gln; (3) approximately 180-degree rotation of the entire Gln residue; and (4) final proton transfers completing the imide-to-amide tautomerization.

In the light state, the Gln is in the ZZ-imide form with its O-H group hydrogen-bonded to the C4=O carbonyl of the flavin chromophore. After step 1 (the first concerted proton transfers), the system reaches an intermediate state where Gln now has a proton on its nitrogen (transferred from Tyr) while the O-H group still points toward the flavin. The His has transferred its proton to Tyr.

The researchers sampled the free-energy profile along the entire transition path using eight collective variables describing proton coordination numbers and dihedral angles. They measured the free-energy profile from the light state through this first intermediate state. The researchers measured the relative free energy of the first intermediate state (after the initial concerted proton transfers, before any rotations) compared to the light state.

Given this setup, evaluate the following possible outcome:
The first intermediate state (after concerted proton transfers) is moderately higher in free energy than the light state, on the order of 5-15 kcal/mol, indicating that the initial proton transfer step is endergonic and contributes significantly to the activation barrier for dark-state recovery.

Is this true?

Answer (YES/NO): YES